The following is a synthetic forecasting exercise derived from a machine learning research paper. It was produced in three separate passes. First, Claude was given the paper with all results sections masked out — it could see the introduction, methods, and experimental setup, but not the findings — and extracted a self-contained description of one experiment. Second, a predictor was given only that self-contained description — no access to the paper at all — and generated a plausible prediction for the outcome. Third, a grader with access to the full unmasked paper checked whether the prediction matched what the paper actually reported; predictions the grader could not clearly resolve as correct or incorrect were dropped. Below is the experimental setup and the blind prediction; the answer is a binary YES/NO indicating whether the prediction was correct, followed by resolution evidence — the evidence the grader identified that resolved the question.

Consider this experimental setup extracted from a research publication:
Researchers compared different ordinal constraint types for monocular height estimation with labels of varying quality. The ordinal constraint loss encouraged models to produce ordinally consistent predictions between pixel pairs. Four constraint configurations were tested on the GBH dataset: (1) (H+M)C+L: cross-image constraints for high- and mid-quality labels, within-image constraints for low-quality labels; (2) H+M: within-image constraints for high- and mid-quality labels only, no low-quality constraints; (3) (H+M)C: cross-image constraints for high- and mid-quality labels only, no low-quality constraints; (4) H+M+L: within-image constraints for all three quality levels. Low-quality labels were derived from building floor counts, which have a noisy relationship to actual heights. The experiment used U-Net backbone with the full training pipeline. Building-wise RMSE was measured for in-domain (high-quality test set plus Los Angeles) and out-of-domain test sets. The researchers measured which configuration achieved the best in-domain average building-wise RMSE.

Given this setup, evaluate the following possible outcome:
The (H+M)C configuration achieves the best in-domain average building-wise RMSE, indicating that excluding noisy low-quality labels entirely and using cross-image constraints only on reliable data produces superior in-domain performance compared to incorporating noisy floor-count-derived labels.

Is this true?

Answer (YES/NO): NO